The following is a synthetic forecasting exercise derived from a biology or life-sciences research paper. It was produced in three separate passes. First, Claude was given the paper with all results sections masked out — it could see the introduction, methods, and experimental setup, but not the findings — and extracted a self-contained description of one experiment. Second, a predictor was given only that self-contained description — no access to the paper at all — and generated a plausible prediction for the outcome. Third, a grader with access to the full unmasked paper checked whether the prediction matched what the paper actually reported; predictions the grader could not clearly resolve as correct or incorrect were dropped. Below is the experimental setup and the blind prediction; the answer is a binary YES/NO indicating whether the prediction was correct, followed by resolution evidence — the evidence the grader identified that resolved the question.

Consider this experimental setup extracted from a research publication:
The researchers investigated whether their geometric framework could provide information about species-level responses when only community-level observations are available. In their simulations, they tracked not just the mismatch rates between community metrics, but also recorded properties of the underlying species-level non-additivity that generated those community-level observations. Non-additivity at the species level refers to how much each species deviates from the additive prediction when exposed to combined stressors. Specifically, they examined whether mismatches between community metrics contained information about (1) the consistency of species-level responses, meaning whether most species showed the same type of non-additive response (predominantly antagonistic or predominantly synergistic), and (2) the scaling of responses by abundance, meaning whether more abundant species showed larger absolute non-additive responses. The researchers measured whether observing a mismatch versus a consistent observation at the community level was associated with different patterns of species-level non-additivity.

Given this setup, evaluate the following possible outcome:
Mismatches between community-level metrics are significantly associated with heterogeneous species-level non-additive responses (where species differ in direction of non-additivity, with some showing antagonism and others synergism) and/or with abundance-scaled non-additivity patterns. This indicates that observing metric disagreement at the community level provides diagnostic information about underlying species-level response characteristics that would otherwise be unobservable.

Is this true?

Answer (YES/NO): YES